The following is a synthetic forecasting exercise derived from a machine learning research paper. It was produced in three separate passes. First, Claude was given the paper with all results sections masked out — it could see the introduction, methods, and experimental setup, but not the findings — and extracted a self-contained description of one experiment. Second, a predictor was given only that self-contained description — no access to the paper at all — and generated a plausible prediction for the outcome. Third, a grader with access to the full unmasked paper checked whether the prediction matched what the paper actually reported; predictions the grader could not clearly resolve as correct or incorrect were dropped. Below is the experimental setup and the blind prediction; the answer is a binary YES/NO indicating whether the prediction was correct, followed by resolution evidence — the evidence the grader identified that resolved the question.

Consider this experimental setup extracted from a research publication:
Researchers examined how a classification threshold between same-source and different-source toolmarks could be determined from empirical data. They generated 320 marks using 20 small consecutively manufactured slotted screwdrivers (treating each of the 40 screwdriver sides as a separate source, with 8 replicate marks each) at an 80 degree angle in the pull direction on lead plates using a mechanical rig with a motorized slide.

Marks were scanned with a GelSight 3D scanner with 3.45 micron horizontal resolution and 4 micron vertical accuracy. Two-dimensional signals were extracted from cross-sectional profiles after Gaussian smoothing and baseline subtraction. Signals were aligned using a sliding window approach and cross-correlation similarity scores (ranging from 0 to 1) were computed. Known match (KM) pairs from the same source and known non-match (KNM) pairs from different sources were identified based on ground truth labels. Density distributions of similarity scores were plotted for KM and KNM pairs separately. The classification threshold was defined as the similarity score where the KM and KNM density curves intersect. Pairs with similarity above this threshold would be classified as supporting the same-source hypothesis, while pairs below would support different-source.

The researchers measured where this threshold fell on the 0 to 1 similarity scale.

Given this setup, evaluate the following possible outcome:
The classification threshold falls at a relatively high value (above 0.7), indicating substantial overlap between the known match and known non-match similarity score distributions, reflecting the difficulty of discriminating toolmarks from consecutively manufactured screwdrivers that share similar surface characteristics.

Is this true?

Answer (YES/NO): NO